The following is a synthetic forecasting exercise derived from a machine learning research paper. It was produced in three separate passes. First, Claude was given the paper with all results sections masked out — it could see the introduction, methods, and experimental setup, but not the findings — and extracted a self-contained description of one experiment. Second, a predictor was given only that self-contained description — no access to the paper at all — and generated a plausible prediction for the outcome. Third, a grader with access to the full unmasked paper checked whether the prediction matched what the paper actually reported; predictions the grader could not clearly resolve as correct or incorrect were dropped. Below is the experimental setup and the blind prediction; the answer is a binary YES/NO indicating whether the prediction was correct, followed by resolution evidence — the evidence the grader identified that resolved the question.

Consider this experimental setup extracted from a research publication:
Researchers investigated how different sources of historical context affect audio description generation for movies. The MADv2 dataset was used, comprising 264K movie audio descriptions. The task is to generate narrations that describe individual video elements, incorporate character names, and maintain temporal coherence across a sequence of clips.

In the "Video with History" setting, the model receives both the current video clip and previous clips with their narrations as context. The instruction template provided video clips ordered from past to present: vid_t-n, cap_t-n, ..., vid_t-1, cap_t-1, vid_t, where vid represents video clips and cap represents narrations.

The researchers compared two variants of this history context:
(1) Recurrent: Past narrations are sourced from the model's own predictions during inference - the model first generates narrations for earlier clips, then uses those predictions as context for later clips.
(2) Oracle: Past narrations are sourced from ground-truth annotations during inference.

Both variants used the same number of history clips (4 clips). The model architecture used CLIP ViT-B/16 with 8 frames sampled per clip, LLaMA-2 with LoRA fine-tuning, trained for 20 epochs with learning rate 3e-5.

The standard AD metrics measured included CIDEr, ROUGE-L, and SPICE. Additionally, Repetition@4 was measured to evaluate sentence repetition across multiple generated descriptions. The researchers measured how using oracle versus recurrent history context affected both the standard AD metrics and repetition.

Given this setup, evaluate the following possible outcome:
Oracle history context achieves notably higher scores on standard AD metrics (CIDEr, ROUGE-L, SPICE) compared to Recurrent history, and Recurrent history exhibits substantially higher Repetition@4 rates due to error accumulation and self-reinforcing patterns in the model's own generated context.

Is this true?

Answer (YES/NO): NO